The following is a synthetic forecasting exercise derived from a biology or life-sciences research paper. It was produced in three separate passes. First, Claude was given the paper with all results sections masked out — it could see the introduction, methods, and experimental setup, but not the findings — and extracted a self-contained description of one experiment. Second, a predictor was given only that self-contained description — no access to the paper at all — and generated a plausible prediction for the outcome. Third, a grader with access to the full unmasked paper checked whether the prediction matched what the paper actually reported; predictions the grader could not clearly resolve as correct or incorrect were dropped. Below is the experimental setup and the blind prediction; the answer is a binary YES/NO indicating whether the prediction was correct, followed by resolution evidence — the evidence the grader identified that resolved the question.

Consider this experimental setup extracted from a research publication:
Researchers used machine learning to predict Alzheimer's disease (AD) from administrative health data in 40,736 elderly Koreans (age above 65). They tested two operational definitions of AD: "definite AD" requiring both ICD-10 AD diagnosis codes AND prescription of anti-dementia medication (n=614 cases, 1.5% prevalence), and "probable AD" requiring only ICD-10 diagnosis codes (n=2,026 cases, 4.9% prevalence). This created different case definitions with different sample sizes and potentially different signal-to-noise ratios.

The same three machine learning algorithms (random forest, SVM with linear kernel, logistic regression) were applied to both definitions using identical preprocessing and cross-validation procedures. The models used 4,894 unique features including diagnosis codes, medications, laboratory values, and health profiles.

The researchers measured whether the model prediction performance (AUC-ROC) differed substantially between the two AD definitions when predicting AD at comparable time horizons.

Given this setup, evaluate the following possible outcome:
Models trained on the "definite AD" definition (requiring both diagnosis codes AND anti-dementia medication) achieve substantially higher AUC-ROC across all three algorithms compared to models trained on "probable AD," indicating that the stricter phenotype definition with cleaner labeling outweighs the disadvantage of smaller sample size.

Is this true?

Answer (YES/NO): NO